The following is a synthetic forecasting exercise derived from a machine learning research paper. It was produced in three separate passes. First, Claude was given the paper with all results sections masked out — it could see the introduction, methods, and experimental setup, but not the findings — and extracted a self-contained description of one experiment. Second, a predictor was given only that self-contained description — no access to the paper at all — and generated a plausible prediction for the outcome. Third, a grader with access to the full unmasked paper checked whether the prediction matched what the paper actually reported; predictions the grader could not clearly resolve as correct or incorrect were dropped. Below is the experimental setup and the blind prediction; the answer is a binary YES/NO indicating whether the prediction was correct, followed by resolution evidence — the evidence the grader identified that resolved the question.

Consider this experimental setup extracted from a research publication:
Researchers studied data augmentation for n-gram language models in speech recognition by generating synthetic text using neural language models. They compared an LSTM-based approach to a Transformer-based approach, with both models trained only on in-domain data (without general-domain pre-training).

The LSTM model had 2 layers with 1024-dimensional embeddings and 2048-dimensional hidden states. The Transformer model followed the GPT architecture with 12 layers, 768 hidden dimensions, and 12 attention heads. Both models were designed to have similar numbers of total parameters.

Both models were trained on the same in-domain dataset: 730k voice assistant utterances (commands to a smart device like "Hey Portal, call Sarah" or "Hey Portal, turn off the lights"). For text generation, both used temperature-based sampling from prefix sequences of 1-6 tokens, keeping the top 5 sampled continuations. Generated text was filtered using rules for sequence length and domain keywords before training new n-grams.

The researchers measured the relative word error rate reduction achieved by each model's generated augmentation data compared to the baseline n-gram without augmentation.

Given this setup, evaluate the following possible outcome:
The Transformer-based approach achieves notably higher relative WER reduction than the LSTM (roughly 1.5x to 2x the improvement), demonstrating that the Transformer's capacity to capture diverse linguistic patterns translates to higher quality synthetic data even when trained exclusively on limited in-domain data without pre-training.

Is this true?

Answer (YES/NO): NO